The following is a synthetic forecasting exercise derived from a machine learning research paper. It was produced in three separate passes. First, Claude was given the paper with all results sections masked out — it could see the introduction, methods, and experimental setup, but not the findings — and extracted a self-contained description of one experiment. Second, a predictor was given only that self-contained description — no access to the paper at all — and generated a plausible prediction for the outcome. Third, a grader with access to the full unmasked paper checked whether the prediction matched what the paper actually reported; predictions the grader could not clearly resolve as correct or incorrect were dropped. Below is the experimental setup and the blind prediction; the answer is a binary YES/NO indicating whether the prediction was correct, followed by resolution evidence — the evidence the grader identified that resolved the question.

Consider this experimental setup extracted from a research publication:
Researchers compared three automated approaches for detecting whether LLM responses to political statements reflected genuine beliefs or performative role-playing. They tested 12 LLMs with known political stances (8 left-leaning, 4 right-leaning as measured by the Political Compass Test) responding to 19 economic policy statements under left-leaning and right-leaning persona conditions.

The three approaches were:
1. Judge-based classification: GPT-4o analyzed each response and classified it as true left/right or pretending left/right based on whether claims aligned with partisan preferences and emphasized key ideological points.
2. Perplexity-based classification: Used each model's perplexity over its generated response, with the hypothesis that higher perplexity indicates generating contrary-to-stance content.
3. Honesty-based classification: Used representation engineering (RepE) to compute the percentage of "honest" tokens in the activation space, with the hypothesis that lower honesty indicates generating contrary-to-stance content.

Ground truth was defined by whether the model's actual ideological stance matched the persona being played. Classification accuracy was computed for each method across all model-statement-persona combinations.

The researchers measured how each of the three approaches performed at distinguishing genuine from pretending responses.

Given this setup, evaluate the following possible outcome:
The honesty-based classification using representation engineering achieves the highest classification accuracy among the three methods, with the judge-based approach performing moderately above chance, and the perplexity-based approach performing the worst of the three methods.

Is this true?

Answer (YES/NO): NO